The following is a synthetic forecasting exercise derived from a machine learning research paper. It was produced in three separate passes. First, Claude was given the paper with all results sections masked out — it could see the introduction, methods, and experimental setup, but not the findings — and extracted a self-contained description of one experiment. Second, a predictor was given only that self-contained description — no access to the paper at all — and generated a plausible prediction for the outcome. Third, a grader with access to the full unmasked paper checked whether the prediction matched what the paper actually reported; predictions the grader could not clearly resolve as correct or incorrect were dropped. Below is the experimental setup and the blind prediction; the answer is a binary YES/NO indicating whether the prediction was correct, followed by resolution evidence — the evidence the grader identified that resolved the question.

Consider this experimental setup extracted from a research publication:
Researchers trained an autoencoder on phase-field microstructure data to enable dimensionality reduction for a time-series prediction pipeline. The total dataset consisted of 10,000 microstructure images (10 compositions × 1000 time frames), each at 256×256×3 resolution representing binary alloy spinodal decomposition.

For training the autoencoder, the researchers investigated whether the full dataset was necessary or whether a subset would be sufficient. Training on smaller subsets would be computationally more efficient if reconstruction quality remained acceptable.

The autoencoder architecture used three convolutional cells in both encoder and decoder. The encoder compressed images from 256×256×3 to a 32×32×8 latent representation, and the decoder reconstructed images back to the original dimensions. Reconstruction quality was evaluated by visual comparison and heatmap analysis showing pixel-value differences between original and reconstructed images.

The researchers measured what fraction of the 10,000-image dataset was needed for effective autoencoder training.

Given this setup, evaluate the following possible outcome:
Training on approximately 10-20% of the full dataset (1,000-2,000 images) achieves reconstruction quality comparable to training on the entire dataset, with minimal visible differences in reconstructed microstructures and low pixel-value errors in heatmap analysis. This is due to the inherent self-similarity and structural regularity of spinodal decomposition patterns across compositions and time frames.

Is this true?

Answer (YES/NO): YES